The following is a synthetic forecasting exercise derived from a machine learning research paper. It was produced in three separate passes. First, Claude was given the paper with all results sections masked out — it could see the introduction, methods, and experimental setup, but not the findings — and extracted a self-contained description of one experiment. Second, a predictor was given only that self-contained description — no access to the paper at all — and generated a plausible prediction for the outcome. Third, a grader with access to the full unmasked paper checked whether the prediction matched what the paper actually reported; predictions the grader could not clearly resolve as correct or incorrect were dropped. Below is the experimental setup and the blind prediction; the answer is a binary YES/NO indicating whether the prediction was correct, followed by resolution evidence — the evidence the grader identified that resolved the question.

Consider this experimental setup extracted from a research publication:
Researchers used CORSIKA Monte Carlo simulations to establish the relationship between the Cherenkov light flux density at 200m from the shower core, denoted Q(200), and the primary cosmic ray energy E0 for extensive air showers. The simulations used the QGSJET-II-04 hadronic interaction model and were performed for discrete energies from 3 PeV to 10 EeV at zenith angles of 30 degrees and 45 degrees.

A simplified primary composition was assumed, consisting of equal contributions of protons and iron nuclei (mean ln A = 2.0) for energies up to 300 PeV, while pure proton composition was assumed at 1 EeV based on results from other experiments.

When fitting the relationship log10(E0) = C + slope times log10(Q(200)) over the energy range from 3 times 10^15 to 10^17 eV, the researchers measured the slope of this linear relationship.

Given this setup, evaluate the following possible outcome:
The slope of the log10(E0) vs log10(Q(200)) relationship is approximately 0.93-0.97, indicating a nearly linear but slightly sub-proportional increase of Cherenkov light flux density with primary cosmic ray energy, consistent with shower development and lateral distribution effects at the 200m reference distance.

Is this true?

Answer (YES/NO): YES